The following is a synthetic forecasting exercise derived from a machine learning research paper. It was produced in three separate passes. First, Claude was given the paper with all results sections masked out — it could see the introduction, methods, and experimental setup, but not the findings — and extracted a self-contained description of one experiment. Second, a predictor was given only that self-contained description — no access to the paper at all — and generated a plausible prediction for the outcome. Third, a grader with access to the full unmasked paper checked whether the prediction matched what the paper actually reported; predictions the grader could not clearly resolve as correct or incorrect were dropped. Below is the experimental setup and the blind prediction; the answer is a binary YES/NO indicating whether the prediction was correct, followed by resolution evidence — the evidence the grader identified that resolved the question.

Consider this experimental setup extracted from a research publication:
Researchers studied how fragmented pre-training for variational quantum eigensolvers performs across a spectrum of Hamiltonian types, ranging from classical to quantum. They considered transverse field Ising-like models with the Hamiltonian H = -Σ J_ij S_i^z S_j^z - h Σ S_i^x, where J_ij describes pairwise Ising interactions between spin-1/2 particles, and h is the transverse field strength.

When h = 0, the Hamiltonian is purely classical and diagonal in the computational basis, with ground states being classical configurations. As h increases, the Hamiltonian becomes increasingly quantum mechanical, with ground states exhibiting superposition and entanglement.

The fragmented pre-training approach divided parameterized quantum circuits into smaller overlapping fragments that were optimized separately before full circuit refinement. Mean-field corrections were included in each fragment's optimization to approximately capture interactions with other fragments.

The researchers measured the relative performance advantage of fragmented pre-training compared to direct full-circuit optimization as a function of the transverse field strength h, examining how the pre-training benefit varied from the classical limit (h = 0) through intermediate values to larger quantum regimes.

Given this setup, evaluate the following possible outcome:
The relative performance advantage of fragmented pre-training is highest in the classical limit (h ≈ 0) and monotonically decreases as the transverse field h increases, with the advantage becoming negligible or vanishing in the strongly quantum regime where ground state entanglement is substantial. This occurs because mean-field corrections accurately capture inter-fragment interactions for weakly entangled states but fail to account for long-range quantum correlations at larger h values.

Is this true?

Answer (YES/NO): YES